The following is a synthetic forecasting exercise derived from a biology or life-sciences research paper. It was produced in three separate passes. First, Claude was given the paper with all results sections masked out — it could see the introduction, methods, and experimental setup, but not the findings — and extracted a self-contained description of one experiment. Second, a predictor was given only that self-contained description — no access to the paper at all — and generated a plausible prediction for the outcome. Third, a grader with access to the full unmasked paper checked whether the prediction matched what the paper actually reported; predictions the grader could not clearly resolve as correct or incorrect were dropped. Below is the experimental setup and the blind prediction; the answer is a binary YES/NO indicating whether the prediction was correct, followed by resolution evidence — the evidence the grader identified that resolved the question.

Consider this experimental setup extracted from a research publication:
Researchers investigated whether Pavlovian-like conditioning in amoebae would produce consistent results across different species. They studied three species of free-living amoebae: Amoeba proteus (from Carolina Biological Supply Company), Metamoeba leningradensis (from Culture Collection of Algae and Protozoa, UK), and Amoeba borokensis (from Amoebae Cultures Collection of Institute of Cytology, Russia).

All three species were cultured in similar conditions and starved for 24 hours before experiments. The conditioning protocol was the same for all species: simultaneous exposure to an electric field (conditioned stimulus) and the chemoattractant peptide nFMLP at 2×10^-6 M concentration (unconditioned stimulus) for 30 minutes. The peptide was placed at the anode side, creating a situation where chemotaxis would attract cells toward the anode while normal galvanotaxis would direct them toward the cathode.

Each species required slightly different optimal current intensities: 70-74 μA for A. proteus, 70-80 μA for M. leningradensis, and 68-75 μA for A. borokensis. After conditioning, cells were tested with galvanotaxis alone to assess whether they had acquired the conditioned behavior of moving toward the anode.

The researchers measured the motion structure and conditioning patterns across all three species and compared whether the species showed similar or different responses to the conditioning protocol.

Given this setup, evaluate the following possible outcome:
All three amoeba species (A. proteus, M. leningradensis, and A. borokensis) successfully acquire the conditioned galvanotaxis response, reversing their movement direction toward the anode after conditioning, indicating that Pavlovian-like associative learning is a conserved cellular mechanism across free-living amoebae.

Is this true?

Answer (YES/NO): YES